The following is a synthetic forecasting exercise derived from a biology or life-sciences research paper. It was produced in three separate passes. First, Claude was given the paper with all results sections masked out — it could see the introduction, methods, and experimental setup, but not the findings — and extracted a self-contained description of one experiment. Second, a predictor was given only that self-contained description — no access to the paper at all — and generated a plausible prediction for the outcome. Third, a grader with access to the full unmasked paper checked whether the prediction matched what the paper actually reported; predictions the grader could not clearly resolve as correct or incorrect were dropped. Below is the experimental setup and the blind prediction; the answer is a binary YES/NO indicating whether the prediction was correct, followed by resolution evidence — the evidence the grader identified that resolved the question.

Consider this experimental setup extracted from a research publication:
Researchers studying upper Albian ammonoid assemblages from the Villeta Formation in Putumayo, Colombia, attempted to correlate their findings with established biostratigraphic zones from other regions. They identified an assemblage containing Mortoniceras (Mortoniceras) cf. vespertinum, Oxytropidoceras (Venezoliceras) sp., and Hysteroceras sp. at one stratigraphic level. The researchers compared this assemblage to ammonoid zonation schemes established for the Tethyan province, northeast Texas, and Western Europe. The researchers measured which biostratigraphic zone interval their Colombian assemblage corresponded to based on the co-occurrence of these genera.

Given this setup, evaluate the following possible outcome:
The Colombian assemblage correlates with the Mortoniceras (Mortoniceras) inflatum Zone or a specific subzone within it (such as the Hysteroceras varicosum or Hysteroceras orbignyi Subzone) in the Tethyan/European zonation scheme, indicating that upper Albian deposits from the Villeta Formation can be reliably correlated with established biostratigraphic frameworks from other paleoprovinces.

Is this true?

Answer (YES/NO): NO